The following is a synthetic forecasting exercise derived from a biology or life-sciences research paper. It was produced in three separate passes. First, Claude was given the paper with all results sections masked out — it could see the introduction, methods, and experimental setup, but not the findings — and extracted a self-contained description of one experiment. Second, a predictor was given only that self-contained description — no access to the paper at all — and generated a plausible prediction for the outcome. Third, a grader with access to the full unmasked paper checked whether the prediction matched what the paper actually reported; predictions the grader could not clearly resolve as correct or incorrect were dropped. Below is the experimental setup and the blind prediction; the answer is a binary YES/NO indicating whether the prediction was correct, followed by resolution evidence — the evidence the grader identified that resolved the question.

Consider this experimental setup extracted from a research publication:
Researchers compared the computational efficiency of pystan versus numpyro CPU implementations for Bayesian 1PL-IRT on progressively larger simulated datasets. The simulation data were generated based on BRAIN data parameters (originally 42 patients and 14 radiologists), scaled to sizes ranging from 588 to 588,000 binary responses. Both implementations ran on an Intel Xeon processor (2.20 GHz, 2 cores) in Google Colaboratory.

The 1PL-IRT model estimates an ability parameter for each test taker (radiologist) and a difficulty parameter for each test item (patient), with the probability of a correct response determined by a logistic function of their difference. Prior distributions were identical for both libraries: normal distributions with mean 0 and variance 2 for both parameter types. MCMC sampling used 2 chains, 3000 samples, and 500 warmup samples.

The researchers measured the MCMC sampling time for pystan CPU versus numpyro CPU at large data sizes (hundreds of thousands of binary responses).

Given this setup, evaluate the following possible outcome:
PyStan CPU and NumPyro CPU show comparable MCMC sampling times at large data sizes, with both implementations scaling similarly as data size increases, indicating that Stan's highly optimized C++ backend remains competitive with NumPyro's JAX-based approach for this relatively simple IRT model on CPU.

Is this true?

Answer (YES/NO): NO